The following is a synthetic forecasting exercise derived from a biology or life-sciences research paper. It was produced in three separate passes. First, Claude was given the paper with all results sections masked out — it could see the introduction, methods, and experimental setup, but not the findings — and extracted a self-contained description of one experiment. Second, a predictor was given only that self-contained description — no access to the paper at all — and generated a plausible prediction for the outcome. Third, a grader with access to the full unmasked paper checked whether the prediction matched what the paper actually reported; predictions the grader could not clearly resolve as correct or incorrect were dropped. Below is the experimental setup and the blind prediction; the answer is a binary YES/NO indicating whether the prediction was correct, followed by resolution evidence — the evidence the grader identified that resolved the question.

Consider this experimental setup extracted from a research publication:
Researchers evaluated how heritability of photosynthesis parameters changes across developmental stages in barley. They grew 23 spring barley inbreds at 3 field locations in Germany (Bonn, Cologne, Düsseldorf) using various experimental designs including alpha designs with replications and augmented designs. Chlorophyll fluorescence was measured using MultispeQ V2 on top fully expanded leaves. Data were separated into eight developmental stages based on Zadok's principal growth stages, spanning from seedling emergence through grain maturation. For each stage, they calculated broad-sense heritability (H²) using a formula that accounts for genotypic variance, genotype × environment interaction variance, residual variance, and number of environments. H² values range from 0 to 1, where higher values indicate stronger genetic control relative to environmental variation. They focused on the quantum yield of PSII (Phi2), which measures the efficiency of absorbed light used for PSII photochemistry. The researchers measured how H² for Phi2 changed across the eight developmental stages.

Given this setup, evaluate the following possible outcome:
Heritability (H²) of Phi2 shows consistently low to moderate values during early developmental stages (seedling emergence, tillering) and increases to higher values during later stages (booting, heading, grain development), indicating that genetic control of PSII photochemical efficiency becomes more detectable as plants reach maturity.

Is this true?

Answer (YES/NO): NO